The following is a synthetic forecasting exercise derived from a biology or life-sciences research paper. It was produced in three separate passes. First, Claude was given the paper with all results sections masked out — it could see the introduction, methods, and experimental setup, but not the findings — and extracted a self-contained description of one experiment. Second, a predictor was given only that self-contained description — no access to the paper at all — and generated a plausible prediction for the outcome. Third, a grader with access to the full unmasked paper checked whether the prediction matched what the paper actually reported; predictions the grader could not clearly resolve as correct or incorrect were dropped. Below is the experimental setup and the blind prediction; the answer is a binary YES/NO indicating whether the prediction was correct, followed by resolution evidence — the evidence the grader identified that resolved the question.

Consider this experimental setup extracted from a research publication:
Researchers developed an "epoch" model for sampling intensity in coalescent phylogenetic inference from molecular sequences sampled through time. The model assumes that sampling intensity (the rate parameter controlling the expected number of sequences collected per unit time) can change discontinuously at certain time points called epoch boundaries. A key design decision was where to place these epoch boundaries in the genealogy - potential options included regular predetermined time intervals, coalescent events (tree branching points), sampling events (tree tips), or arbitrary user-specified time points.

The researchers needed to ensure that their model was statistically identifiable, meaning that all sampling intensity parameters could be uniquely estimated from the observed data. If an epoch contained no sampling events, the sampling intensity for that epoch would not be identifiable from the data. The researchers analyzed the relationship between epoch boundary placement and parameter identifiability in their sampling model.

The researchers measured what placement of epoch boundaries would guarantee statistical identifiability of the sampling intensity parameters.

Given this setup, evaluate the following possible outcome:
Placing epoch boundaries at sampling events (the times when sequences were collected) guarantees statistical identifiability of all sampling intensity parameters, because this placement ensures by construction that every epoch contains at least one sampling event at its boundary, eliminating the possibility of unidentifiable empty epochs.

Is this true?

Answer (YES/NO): YES